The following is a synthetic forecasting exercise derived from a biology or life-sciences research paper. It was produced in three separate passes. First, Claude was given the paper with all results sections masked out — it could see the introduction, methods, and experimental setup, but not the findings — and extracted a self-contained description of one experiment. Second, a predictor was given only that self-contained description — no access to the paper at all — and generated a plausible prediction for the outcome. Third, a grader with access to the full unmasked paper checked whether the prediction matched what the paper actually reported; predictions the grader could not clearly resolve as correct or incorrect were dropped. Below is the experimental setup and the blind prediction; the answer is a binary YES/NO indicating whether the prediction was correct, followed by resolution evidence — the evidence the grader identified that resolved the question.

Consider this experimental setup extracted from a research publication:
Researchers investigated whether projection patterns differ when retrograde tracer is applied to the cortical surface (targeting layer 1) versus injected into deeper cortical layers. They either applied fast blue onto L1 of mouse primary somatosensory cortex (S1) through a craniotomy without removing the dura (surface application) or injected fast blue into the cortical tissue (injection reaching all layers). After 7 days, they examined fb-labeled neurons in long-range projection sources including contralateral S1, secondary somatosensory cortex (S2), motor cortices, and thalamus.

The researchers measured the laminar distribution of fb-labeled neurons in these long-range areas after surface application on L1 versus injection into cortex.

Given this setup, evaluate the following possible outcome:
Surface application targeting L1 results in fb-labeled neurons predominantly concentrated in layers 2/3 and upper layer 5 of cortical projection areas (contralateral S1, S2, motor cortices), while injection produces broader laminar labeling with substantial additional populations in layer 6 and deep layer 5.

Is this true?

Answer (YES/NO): NO